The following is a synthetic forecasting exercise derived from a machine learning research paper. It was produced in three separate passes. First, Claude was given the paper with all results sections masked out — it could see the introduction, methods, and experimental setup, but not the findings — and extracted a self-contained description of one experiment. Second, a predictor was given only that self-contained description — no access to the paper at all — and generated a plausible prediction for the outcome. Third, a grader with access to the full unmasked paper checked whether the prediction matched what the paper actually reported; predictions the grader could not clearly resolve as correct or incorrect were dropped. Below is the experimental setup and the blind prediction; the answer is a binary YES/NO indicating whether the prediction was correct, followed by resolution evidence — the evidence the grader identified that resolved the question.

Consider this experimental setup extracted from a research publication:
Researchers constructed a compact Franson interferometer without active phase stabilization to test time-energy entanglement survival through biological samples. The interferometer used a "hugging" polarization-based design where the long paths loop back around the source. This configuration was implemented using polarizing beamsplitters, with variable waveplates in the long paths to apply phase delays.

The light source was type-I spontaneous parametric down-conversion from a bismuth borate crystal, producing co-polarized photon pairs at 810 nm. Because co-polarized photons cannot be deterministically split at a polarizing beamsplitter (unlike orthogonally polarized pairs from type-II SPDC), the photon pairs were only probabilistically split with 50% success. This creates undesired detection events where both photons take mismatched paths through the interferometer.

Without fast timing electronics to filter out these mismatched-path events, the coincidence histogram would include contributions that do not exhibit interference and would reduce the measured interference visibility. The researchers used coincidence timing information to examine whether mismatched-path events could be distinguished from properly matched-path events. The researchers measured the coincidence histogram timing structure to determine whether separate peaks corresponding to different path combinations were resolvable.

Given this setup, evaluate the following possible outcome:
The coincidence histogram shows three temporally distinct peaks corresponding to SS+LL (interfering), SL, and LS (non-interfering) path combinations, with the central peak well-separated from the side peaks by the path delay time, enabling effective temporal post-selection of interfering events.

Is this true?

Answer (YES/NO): YES